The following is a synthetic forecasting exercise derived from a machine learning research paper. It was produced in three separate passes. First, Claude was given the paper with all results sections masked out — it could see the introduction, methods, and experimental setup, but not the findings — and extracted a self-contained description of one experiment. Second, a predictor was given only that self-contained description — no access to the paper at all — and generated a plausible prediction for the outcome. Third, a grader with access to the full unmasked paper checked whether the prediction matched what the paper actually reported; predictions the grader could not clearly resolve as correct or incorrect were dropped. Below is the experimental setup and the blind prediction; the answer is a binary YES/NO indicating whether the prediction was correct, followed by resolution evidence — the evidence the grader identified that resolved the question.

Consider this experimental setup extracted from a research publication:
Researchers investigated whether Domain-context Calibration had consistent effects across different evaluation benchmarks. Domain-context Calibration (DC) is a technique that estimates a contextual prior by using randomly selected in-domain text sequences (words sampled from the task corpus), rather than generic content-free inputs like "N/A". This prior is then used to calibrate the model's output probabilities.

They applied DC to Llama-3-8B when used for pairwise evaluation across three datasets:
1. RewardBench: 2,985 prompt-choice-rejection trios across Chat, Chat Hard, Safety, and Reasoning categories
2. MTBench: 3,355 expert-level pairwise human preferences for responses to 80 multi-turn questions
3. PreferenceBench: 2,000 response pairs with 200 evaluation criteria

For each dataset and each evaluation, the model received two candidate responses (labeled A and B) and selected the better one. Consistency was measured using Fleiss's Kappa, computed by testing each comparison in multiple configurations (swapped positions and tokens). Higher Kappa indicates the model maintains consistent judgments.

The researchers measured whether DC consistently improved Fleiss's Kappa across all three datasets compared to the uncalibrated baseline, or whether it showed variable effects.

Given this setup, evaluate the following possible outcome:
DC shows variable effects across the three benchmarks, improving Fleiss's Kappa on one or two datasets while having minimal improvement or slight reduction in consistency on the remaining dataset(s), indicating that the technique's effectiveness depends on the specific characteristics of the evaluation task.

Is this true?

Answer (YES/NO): YES